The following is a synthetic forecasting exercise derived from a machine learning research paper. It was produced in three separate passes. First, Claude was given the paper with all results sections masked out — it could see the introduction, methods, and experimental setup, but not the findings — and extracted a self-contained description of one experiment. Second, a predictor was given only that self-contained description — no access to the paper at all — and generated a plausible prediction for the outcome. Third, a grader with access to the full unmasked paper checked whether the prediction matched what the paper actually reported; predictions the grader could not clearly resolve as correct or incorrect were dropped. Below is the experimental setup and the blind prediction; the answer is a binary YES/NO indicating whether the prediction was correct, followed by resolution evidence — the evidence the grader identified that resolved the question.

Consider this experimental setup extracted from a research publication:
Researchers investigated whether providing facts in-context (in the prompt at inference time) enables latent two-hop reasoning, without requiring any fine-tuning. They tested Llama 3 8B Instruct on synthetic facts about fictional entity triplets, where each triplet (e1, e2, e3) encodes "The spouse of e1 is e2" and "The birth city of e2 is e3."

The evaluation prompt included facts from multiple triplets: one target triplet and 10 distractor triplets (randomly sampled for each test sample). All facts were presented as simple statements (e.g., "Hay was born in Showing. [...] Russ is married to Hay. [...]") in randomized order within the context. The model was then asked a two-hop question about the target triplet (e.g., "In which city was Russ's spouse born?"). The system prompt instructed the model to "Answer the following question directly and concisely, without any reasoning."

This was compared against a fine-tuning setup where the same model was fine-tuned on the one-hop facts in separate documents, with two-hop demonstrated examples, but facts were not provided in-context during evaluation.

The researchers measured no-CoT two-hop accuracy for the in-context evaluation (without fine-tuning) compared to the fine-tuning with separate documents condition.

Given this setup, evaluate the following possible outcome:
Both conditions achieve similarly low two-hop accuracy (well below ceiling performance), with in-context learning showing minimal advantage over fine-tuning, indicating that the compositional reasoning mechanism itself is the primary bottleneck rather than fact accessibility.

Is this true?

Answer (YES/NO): NO